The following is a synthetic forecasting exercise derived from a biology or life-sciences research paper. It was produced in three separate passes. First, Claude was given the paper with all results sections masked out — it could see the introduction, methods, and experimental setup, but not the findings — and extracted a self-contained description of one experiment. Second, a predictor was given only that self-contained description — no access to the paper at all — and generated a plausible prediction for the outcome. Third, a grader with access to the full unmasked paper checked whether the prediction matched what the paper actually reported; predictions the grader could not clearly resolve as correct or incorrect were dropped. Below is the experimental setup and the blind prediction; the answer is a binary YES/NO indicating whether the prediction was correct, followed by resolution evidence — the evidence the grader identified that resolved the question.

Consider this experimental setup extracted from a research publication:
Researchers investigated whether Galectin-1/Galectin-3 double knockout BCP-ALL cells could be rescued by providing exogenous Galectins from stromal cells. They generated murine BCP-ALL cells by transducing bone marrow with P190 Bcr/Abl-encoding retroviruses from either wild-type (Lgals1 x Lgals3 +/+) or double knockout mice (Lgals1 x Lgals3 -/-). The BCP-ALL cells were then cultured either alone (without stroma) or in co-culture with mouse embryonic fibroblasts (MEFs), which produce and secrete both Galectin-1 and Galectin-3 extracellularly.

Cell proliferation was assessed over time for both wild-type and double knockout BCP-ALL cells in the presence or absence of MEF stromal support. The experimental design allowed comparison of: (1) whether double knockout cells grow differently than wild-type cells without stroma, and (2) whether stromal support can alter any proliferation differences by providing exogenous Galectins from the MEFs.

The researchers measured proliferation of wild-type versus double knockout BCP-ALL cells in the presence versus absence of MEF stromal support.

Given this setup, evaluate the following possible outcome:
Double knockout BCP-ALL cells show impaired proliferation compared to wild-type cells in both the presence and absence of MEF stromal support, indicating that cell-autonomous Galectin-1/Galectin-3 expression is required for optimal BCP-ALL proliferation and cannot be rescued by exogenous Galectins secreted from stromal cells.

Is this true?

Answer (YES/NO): NO